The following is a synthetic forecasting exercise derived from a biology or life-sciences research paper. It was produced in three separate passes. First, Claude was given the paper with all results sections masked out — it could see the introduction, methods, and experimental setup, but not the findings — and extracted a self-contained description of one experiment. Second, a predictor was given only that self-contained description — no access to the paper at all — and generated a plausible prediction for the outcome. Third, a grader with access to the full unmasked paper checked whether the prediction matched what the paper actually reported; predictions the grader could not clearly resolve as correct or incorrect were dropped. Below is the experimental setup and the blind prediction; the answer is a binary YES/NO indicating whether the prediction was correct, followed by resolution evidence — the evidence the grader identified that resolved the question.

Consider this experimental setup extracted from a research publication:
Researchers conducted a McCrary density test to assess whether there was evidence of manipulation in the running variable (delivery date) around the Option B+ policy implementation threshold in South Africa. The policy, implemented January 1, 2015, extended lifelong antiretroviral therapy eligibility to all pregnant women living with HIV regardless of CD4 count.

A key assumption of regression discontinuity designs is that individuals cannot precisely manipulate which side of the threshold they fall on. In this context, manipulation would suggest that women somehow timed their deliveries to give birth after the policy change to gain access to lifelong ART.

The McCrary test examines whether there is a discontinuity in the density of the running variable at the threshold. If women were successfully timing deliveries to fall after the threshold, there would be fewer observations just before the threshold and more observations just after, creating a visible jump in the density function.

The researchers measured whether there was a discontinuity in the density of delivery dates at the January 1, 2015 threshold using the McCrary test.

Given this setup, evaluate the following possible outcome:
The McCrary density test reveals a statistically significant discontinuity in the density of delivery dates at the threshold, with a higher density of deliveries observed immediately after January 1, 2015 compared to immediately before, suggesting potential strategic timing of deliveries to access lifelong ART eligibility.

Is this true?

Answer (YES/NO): NO